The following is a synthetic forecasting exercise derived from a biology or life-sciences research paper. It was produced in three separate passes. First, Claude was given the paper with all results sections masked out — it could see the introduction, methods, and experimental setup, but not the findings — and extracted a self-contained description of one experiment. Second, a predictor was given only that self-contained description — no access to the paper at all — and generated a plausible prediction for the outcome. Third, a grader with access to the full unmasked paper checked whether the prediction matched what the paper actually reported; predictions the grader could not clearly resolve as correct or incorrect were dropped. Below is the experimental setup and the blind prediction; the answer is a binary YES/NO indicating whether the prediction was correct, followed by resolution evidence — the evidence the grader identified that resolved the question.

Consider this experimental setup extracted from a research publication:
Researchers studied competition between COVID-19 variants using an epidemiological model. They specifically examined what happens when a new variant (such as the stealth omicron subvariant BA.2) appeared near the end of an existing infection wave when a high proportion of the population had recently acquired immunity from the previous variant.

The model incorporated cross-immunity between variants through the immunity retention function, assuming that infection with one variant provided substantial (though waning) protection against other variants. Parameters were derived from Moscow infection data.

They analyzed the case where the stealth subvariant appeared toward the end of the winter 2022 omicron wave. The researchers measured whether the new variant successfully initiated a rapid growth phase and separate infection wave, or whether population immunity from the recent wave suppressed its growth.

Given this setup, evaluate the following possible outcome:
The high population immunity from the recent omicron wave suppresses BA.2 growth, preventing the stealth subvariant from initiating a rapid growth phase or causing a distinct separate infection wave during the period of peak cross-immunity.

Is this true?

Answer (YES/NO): YES